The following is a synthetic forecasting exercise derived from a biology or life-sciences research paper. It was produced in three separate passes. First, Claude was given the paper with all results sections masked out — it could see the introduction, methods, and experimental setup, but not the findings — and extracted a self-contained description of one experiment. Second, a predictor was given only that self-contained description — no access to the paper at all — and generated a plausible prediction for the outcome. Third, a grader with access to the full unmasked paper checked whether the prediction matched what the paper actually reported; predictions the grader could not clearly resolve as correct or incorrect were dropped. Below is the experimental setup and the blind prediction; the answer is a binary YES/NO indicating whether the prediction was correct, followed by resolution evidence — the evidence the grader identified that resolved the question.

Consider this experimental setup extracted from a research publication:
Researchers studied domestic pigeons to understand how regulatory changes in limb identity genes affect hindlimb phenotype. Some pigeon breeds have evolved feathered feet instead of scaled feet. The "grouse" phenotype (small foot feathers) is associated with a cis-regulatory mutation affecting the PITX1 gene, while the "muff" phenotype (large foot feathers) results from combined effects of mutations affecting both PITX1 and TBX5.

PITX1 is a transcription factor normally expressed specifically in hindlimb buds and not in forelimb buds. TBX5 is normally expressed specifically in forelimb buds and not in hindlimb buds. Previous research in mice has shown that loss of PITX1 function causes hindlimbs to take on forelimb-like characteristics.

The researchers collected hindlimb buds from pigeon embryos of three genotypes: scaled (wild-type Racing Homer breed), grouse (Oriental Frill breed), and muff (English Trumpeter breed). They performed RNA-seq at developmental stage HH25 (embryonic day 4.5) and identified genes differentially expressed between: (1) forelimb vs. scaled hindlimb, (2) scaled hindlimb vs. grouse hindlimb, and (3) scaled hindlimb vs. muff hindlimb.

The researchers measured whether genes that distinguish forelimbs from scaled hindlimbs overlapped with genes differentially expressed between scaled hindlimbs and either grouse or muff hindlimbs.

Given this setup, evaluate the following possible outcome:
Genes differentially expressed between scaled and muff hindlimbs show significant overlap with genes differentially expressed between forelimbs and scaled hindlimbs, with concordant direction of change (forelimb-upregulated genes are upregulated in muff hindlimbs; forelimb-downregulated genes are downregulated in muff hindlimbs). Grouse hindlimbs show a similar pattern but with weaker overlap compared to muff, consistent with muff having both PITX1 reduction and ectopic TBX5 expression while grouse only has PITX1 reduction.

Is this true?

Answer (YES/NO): YES